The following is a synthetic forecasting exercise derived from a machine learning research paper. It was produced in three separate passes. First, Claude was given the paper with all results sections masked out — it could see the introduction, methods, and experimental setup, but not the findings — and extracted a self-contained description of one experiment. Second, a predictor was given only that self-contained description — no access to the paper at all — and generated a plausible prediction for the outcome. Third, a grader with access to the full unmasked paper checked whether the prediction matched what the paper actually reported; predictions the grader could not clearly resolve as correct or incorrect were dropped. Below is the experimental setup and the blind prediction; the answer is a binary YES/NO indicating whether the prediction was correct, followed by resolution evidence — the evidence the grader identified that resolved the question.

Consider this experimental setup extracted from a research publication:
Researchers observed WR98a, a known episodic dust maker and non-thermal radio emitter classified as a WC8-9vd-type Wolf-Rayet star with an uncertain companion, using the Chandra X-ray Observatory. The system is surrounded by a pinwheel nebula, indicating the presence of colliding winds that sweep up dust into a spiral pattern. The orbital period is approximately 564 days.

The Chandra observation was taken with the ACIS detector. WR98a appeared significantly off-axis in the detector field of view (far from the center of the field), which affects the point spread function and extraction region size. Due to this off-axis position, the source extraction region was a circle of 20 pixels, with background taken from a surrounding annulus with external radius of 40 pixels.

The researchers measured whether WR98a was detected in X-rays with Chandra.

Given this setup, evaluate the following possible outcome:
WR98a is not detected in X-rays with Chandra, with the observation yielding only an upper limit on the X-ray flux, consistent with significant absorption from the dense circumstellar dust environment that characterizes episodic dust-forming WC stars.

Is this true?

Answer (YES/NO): NO